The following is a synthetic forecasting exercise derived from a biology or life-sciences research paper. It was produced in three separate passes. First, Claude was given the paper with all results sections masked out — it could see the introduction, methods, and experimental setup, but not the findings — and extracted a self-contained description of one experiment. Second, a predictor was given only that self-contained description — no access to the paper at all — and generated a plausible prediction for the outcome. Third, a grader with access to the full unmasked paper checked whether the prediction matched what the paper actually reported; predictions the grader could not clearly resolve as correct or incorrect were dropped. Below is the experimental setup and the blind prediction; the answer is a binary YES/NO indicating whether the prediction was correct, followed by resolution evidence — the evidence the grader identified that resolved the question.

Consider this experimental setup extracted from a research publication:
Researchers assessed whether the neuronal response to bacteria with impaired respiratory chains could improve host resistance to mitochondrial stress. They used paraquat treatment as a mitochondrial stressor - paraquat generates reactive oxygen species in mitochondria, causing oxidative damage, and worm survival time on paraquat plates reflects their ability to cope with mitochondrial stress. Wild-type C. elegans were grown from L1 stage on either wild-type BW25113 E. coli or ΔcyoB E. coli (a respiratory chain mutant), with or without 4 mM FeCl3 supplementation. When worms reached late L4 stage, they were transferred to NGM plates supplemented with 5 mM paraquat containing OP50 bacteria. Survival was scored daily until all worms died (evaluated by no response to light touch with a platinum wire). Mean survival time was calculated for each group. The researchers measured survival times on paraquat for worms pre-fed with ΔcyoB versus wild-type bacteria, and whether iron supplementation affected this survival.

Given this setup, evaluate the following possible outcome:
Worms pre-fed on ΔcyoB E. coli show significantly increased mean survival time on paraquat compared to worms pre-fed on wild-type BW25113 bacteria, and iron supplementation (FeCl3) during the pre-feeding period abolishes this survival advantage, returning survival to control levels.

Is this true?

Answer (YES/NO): NO